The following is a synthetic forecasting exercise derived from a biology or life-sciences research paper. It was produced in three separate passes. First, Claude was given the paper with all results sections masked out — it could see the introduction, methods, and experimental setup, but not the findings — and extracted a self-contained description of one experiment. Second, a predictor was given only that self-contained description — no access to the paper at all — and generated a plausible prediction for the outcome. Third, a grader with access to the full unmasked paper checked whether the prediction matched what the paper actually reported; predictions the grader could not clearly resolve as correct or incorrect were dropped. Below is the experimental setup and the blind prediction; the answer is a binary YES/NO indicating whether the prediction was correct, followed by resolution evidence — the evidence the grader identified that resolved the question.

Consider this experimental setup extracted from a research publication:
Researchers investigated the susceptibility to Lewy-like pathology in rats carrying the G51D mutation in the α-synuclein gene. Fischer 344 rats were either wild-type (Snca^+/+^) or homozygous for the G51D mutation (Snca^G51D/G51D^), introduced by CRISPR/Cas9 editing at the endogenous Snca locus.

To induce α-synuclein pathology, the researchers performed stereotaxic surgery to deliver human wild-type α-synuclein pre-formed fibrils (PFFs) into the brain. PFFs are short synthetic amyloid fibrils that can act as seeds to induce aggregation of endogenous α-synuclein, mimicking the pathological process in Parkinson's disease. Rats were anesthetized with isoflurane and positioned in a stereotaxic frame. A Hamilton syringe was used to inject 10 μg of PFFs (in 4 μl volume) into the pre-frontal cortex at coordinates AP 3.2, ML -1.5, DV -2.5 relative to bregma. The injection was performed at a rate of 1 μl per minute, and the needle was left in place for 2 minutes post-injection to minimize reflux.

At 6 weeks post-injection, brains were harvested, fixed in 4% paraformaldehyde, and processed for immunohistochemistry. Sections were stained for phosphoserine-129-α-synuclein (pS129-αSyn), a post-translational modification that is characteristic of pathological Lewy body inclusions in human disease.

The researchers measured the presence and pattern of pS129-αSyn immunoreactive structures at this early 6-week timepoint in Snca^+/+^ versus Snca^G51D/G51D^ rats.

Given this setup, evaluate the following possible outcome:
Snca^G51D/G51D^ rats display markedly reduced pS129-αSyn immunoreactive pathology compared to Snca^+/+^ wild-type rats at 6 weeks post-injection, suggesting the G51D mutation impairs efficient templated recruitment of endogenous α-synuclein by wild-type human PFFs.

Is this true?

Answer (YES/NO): NO